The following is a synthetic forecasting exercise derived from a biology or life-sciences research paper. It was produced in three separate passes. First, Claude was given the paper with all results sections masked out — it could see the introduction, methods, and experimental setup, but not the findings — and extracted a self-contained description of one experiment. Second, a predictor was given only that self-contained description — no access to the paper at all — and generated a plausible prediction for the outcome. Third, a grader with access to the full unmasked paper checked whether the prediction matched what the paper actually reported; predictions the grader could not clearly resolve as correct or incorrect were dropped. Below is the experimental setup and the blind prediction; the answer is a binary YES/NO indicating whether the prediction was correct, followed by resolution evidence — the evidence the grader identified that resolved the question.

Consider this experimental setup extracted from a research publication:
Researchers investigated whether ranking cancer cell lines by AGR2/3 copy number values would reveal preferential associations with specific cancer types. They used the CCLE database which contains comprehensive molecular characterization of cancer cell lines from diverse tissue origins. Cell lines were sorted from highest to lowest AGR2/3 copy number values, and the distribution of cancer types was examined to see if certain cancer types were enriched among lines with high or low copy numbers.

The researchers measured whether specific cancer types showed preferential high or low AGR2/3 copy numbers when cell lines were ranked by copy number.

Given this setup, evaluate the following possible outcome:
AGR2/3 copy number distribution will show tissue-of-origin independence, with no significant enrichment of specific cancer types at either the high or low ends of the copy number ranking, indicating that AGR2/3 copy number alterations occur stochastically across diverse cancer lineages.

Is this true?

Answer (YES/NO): YES